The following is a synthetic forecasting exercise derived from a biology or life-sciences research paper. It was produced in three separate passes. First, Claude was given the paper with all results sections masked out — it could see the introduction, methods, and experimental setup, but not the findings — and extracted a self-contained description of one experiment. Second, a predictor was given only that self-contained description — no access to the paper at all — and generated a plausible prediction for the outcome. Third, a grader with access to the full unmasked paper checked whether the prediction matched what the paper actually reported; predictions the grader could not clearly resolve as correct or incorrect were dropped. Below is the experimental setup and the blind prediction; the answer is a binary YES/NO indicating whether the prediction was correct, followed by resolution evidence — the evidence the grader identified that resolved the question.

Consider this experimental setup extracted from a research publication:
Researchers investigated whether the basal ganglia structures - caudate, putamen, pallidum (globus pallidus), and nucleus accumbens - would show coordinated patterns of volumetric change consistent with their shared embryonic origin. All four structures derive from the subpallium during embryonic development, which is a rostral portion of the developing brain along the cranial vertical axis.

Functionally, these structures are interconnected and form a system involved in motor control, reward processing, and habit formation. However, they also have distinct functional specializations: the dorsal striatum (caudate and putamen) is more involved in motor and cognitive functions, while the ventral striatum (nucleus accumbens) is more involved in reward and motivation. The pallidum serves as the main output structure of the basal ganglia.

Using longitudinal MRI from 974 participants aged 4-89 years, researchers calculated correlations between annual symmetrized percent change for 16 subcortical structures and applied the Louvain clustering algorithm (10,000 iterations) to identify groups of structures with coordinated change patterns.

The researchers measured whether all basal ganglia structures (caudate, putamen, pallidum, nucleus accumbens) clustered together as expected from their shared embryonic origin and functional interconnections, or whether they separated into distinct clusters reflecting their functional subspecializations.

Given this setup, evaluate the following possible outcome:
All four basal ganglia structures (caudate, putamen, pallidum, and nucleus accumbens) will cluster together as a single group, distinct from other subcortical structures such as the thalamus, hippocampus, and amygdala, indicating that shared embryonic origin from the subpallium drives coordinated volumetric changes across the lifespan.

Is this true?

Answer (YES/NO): NO